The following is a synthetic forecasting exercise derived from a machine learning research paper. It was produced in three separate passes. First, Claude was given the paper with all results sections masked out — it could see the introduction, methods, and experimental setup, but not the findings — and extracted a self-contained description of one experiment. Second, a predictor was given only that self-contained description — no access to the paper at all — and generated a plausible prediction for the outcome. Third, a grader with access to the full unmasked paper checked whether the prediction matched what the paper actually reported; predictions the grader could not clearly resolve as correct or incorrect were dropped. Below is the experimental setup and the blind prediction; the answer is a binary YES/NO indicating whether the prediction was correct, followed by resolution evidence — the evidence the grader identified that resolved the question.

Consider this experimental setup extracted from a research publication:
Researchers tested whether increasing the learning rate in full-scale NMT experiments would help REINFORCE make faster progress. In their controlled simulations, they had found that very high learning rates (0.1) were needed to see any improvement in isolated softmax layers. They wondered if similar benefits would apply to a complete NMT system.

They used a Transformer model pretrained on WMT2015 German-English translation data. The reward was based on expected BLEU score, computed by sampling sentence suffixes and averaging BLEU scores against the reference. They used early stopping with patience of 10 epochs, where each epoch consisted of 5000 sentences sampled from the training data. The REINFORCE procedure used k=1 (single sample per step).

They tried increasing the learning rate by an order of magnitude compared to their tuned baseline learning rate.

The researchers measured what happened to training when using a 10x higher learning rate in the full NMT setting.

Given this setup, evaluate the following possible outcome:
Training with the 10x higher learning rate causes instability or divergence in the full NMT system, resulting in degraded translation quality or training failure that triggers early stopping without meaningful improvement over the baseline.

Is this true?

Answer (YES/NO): YES